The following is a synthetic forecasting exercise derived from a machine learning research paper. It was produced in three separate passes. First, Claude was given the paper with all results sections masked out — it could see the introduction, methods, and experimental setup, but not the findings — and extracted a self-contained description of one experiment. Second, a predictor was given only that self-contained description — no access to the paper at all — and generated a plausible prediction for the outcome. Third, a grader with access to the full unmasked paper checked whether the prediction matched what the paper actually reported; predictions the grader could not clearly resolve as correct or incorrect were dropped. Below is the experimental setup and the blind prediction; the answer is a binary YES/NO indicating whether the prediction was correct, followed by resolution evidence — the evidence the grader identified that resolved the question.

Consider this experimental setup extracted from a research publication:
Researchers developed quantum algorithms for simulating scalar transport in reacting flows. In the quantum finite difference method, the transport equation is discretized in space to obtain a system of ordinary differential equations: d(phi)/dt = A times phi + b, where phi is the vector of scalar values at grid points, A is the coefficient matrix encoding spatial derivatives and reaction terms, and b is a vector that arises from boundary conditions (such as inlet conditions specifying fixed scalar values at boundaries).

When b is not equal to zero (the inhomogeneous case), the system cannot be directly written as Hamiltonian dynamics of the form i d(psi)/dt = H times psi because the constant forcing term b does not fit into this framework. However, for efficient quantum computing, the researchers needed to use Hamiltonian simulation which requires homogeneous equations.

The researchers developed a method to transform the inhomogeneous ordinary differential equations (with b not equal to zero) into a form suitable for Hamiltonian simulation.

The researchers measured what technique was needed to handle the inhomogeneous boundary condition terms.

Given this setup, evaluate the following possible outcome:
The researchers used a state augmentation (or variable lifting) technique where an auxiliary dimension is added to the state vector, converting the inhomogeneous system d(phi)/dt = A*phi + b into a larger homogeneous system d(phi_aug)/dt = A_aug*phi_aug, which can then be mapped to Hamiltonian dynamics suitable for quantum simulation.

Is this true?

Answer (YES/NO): YES